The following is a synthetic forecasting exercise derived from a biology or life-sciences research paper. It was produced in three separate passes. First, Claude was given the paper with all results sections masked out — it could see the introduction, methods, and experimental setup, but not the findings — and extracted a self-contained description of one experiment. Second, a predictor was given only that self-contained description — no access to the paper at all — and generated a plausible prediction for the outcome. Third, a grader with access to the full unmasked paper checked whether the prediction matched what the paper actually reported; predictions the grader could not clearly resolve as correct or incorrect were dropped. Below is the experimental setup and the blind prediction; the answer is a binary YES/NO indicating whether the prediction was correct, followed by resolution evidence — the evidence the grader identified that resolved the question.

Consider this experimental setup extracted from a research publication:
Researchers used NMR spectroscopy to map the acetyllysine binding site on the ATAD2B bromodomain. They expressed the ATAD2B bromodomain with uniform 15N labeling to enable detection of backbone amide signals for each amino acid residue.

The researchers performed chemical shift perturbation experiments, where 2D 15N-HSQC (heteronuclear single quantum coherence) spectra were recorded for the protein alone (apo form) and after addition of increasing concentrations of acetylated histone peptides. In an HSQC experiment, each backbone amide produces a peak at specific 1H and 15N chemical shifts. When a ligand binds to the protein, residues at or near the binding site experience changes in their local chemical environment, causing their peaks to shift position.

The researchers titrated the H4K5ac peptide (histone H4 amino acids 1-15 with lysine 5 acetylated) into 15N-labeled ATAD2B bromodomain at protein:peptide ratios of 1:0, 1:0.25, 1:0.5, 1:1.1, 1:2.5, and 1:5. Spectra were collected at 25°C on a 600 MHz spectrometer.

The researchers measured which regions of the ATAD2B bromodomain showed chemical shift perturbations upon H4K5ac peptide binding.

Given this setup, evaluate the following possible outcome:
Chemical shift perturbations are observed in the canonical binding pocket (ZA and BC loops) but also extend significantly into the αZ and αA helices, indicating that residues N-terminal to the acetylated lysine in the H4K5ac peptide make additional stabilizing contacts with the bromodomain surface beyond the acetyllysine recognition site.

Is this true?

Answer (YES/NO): NO